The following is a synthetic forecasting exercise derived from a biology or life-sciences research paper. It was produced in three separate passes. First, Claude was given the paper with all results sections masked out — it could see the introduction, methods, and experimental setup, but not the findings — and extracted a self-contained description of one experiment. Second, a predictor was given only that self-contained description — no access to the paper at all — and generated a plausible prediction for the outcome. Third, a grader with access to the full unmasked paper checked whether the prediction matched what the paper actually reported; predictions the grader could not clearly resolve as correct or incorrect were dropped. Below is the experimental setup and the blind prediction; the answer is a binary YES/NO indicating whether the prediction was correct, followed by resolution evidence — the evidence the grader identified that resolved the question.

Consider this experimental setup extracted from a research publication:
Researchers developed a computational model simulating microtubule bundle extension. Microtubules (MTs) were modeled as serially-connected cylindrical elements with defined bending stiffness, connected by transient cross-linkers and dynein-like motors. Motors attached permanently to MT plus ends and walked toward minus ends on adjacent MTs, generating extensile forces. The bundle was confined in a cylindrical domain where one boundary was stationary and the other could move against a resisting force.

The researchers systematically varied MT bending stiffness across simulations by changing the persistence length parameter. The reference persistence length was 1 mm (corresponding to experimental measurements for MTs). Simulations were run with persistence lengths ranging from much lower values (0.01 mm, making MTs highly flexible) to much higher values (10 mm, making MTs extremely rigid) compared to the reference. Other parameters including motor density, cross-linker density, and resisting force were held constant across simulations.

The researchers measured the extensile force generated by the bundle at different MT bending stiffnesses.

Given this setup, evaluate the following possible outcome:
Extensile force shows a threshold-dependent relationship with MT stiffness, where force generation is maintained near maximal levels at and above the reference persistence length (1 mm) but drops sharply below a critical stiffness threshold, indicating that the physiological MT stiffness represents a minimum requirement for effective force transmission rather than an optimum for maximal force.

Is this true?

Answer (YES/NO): NO